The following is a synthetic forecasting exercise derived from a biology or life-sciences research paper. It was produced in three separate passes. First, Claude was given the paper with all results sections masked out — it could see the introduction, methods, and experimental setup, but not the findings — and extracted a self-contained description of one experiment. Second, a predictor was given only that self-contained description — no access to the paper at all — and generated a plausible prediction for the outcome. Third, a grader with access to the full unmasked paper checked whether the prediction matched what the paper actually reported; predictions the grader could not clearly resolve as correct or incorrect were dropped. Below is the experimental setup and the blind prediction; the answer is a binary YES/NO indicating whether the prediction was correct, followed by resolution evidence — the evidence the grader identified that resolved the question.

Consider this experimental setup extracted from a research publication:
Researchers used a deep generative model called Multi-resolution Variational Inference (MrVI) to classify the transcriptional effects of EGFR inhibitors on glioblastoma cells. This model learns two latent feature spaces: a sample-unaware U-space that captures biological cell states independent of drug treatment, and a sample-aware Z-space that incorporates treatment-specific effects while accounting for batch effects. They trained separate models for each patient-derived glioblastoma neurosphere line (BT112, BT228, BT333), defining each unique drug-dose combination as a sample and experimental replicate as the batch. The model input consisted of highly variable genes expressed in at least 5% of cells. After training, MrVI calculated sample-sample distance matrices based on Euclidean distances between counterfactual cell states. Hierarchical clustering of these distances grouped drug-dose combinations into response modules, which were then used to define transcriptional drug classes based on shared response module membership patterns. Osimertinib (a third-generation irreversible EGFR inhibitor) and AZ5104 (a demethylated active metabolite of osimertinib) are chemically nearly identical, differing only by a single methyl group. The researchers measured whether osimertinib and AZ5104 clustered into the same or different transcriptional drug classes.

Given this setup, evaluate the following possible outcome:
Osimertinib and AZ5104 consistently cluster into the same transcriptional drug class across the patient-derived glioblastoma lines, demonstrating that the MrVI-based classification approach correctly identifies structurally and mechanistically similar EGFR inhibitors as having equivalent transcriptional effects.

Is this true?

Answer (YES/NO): YES